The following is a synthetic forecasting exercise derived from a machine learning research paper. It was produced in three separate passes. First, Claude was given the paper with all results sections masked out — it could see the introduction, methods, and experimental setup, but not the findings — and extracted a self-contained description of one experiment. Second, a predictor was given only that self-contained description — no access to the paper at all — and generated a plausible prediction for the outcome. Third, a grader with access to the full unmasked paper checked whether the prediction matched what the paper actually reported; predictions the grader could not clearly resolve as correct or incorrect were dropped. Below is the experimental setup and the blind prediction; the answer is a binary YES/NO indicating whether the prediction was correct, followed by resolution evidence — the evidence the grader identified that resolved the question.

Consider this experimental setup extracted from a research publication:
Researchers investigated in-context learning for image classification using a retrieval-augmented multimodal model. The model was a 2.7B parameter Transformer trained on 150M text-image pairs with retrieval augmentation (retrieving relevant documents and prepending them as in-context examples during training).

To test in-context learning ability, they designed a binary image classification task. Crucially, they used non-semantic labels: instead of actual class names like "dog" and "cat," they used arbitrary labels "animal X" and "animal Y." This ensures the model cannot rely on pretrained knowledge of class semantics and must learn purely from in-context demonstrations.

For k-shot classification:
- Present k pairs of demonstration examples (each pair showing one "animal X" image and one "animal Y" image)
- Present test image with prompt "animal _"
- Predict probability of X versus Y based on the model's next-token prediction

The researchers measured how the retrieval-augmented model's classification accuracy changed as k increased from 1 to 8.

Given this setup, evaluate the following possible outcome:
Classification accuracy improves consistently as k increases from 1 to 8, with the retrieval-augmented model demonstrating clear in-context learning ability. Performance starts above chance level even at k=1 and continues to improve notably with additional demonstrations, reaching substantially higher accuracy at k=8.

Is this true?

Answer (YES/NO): YES